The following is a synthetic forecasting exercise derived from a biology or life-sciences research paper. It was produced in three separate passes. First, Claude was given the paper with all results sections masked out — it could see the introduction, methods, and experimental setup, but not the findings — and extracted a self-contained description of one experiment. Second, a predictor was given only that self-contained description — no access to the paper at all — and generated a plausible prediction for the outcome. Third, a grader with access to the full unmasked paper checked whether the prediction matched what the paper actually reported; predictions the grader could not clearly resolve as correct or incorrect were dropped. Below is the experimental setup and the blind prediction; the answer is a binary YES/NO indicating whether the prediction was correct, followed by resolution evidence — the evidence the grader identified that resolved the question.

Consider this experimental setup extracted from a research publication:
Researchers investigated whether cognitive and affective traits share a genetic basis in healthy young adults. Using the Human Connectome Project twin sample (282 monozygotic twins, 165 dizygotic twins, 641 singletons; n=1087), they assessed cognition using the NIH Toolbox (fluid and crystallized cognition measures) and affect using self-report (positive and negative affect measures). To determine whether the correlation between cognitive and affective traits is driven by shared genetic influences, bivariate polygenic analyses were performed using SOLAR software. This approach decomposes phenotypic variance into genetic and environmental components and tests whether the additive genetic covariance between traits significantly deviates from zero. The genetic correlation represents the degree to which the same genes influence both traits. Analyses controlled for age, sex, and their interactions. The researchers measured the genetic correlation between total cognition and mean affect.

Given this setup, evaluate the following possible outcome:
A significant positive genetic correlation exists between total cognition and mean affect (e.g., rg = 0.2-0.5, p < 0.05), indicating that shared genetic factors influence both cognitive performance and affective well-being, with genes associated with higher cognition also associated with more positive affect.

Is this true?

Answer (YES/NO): NO